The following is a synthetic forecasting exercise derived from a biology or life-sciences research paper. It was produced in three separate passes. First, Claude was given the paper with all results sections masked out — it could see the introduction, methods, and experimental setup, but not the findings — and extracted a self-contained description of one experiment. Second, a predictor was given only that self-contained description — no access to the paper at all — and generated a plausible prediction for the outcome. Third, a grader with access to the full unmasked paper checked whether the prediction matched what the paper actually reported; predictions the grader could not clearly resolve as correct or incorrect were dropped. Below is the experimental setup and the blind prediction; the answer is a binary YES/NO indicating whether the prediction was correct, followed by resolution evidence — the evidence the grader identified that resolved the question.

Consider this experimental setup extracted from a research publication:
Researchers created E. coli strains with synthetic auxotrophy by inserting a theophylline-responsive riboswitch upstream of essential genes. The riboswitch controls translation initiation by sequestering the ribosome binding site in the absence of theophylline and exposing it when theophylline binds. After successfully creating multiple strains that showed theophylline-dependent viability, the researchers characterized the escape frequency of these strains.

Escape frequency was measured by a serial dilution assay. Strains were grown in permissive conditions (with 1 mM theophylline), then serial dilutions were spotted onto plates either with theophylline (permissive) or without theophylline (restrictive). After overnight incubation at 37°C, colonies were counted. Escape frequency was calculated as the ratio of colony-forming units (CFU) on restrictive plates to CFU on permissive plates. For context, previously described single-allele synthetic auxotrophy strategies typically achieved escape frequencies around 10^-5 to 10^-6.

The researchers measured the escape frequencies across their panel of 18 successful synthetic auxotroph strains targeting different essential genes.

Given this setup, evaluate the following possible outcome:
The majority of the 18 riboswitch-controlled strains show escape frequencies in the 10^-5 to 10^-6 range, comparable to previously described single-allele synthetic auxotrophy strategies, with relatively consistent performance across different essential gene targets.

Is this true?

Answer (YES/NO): YES